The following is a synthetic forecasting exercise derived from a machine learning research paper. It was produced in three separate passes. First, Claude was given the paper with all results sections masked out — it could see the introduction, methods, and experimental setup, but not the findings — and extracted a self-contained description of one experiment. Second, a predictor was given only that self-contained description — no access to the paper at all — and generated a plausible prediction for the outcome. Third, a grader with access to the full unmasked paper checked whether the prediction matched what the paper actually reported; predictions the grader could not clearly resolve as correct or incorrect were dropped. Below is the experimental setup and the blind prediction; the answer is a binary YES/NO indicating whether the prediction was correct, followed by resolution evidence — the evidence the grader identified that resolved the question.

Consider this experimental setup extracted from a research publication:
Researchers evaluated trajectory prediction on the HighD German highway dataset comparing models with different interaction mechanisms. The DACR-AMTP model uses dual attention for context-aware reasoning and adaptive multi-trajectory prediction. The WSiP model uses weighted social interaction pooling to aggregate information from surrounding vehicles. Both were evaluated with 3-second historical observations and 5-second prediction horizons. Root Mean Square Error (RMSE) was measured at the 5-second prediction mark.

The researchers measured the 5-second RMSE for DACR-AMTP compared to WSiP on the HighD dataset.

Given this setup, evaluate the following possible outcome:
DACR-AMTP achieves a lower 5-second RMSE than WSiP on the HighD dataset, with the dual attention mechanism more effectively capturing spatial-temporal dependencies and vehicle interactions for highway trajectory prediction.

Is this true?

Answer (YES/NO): YES